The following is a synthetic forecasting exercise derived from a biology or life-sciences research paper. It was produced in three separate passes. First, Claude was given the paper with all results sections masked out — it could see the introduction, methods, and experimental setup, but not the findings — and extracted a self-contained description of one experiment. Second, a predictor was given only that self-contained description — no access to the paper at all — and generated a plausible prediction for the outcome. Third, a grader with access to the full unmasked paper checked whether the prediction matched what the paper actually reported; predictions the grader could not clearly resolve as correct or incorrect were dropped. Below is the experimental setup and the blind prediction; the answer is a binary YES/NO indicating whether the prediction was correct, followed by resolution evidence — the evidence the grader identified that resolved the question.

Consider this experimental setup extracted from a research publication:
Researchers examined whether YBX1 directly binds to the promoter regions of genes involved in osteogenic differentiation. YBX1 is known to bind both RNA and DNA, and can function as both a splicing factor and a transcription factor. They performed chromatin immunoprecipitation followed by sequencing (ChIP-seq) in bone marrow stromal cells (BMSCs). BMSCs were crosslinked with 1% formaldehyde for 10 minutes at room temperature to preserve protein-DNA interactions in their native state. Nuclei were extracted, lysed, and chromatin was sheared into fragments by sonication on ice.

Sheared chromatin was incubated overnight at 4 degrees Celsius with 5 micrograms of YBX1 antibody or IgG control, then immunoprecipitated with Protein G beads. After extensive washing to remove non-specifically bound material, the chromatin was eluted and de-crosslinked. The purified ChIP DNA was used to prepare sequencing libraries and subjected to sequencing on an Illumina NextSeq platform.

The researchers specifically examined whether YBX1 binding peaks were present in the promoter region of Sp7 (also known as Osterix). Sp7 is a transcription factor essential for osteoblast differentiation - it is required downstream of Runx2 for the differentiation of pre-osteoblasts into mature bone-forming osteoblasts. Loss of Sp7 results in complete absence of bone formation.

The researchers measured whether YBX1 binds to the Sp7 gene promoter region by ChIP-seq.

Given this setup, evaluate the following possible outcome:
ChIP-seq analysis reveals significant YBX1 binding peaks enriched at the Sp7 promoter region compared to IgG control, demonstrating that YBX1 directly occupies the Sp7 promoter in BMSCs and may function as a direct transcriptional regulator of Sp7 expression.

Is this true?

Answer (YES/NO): NO